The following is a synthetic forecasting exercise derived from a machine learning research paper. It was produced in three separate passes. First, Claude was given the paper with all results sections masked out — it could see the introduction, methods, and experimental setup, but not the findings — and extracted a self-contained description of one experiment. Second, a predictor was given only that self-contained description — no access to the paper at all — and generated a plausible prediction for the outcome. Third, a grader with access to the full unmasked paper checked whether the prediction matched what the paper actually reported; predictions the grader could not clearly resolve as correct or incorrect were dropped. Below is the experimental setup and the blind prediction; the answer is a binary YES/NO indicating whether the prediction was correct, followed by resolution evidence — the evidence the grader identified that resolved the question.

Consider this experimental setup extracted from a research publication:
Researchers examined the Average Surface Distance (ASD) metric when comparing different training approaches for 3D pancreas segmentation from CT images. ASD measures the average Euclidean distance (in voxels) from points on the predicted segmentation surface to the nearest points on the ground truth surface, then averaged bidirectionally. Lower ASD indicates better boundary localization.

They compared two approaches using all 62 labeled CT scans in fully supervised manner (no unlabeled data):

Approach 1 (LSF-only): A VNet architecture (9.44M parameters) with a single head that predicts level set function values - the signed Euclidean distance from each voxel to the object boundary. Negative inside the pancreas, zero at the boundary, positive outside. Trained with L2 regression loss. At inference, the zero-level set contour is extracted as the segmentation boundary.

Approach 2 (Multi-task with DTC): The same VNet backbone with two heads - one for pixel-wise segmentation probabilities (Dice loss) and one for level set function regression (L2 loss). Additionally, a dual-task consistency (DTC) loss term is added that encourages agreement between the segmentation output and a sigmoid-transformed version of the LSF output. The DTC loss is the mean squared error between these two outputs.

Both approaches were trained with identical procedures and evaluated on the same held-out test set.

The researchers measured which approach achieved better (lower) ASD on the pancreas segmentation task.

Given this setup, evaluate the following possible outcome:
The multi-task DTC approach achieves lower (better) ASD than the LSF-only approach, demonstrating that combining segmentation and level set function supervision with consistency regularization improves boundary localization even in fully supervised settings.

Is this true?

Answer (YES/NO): NO